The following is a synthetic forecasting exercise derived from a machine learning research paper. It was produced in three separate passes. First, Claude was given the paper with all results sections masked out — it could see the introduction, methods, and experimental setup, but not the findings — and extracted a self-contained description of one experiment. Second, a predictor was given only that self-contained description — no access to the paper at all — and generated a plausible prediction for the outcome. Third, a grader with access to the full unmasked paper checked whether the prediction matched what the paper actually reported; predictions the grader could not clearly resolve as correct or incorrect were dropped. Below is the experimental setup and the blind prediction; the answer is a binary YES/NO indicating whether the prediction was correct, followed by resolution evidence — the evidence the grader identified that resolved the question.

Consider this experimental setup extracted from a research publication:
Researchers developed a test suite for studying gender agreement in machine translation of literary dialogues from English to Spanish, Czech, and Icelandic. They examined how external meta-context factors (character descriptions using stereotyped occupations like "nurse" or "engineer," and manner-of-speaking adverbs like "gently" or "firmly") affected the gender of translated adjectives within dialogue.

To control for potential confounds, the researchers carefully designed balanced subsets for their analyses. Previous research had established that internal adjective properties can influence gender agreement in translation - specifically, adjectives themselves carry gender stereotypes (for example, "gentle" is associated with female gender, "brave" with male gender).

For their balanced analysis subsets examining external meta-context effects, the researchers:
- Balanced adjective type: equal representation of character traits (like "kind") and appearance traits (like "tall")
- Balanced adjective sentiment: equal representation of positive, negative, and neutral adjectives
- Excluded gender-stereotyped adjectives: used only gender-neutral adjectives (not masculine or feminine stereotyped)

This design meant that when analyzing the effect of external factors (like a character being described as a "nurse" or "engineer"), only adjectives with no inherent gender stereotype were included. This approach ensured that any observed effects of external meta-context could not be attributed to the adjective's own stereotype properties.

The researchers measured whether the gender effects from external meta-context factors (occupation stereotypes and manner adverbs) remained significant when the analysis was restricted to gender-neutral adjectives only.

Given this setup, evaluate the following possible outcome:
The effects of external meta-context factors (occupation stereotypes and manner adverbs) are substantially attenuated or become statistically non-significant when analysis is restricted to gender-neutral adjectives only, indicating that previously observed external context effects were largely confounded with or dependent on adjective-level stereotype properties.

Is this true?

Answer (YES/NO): NO